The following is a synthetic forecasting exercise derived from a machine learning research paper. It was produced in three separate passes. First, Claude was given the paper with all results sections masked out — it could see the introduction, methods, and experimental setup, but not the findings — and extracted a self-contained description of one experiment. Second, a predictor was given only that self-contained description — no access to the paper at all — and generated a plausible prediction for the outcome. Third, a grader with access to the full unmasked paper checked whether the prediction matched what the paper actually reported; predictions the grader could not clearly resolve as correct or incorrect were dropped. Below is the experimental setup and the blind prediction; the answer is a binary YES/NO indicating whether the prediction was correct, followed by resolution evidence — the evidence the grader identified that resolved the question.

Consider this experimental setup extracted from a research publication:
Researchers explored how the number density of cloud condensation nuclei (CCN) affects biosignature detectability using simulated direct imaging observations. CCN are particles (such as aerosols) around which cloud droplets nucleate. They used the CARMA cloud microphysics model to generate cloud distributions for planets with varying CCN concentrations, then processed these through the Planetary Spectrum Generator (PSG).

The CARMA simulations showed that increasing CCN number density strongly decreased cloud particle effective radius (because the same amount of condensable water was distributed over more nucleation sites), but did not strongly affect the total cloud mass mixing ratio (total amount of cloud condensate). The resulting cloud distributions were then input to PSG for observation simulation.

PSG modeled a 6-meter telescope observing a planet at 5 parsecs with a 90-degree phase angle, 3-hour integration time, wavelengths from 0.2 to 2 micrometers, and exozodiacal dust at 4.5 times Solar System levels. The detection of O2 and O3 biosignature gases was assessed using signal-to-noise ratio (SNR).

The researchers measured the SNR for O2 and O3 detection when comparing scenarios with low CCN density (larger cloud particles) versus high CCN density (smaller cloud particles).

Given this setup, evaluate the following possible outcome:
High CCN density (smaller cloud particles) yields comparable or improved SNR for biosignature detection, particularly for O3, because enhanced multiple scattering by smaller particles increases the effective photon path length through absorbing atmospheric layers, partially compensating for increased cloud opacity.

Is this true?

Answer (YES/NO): NO